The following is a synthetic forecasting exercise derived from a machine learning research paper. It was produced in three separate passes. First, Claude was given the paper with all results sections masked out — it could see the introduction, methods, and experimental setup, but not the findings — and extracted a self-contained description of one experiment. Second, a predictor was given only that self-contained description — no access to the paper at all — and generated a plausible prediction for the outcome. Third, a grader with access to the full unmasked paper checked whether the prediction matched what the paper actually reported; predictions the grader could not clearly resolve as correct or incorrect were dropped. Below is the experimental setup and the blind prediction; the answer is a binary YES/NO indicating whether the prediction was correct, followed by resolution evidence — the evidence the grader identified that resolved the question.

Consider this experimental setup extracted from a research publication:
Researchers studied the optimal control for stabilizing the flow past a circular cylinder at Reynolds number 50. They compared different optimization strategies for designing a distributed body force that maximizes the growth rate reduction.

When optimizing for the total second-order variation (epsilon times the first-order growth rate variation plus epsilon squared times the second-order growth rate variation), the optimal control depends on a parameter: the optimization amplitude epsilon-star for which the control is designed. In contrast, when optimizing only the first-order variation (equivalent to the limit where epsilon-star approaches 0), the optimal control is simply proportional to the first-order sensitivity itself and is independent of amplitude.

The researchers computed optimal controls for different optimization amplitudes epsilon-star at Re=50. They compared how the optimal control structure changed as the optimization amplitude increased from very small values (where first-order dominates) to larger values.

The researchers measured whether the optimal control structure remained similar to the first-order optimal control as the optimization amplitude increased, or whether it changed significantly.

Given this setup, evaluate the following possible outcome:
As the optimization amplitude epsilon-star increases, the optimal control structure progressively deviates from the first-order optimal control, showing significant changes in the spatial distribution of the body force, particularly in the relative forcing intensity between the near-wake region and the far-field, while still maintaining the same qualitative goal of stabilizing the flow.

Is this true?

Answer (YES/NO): YES